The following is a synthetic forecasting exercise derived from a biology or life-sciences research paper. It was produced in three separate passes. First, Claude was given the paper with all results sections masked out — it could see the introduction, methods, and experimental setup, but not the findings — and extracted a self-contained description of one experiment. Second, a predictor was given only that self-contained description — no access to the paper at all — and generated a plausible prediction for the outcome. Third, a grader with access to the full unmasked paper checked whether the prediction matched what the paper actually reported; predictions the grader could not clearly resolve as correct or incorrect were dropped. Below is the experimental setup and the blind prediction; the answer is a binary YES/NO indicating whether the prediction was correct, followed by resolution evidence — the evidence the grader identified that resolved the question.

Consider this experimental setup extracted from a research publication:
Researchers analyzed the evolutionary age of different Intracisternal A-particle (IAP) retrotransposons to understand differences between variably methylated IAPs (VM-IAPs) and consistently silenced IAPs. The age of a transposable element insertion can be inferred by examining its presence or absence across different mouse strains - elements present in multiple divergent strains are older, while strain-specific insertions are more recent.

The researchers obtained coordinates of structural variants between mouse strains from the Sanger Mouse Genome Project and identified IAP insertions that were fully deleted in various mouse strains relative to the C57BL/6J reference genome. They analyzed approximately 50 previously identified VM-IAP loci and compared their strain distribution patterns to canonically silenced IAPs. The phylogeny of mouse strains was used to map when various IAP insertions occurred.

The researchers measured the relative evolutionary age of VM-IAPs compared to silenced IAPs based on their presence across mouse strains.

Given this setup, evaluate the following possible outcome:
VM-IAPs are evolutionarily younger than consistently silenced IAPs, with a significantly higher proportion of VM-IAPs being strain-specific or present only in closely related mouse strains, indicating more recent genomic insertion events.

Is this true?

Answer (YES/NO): YES